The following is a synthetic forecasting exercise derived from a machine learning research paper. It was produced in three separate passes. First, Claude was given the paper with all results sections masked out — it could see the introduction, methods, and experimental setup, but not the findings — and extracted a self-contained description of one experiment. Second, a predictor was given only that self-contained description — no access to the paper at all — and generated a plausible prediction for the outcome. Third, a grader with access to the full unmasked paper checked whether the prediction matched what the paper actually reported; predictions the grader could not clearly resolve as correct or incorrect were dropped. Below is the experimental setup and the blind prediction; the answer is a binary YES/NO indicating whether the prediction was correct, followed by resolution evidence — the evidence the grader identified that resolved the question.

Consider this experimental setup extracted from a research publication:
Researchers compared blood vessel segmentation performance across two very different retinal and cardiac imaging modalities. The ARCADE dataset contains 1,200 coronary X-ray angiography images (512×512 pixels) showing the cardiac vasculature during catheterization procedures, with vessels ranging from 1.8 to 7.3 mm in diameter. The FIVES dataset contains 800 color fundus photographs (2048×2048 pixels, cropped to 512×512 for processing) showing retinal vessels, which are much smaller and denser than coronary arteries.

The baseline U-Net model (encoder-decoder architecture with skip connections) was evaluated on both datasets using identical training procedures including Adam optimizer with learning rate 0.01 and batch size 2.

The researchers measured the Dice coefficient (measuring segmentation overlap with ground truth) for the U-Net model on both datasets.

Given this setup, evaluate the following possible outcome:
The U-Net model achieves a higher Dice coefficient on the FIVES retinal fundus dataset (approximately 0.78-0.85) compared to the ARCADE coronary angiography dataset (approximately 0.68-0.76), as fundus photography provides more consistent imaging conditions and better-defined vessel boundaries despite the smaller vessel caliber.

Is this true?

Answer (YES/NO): YES